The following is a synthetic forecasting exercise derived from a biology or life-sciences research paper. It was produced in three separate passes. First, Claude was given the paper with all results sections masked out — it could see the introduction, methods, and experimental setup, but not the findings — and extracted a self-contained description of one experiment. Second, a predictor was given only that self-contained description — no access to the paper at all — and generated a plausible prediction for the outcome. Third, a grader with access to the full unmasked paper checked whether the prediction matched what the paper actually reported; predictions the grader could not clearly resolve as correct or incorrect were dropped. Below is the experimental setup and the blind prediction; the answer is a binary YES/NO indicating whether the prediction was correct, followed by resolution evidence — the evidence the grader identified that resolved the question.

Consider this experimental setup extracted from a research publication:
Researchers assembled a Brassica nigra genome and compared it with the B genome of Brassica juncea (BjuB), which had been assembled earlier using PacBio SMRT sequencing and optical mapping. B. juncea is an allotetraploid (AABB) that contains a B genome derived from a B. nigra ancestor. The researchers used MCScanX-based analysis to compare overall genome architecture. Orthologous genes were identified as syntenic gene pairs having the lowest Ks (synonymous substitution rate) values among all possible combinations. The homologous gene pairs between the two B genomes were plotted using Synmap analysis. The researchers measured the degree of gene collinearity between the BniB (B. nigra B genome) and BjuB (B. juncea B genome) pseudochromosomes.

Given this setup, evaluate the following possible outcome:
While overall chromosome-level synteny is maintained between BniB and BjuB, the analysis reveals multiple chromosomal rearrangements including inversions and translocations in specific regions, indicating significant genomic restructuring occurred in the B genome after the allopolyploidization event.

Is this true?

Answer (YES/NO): NO